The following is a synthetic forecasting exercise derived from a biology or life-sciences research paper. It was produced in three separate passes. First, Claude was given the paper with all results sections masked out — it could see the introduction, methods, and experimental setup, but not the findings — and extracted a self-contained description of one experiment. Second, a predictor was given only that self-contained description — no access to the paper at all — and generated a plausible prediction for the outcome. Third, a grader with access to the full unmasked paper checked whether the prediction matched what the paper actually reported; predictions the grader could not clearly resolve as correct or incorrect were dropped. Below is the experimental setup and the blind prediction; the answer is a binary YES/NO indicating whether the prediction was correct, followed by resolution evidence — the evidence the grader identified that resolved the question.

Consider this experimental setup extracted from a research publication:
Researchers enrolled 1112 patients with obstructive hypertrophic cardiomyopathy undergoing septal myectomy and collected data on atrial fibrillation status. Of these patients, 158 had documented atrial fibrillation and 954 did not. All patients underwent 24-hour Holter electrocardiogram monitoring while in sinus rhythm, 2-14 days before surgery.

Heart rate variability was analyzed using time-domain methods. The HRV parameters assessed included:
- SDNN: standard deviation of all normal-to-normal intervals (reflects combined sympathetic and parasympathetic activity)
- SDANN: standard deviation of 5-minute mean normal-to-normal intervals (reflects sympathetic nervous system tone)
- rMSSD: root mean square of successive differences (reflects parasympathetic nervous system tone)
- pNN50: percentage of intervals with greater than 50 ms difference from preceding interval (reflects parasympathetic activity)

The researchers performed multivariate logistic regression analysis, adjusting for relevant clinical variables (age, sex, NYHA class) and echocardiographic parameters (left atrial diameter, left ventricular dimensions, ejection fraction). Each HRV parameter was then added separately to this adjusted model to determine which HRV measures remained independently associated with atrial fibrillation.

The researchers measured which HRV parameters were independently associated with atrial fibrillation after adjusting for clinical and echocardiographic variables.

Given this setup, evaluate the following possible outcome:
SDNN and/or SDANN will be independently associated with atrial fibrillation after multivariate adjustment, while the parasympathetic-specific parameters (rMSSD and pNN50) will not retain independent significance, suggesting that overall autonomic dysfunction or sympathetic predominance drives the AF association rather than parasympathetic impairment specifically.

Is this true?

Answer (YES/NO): NO